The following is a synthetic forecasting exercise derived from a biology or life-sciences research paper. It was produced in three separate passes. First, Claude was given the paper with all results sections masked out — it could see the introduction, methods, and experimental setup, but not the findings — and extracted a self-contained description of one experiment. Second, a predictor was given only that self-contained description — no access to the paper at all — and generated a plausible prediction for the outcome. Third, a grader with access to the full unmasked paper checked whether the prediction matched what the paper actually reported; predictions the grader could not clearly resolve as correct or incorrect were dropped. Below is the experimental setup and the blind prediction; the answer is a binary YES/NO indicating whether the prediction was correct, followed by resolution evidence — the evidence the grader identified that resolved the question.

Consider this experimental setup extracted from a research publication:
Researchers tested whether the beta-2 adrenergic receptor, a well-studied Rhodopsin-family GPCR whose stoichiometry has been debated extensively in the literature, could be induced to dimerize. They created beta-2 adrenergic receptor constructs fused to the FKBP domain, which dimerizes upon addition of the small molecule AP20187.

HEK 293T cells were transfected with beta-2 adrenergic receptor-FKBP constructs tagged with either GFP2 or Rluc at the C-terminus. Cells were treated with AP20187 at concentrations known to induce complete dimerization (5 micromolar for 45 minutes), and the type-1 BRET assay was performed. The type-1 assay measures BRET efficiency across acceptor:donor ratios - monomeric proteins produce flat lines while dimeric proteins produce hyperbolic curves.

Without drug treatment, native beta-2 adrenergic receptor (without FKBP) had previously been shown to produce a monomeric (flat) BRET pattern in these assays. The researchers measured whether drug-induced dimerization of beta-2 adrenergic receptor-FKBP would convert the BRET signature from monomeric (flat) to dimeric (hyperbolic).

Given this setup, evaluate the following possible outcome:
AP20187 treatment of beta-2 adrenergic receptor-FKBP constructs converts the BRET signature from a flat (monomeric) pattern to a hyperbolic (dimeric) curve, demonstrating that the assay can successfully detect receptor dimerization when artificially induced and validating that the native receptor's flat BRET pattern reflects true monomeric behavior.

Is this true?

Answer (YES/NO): YES